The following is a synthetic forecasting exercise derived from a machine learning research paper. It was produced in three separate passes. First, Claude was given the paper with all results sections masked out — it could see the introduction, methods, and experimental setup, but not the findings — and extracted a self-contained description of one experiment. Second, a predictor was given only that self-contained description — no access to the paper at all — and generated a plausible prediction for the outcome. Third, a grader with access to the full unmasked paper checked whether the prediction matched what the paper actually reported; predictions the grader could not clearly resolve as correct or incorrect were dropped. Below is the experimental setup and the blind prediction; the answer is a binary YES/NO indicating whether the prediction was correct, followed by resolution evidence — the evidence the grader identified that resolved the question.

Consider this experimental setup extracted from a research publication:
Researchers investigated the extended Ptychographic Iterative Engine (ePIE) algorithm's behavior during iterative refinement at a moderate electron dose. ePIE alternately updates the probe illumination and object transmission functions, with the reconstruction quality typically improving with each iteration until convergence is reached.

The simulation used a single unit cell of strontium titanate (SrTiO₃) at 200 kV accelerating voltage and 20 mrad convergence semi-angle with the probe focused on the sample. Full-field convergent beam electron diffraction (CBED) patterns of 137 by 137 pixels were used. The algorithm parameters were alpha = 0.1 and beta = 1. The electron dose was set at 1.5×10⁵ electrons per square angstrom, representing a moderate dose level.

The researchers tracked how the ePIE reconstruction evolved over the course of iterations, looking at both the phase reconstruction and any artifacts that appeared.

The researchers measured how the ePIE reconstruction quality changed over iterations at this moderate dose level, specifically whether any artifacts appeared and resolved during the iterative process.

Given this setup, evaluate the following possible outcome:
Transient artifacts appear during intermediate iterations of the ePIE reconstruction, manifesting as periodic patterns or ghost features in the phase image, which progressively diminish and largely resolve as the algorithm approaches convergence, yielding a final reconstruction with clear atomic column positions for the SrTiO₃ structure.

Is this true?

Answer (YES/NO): YES